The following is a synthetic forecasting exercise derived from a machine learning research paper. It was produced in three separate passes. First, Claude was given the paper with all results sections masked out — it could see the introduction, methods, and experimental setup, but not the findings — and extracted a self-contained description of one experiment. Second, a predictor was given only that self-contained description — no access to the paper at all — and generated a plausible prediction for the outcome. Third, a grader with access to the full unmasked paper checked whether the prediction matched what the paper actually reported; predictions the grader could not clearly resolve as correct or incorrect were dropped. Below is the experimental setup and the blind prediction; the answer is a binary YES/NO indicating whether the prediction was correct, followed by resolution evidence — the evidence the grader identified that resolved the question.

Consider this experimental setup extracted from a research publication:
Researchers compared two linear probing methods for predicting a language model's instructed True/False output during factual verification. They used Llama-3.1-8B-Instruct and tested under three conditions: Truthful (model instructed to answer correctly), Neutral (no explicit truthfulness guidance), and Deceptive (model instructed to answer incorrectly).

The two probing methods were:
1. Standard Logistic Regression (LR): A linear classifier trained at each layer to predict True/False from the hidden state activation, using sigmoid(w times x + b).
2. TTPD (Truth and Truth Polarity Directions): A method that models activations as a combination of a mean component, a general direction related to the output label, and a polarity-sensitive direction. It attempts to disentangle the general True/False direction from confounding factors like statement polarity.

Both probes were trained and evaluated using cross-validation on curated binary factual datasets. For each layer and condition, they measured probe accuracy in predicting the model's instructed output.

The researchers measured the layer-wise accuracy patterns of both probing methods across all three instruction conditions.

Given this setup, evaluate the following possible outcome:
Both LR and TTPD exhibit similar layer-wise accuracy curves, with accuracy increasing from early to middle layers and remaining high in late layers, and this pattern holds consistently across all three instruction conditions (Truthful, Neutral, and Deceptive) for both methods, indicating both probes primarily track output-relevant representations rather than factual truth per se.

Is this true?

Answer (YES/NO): YES